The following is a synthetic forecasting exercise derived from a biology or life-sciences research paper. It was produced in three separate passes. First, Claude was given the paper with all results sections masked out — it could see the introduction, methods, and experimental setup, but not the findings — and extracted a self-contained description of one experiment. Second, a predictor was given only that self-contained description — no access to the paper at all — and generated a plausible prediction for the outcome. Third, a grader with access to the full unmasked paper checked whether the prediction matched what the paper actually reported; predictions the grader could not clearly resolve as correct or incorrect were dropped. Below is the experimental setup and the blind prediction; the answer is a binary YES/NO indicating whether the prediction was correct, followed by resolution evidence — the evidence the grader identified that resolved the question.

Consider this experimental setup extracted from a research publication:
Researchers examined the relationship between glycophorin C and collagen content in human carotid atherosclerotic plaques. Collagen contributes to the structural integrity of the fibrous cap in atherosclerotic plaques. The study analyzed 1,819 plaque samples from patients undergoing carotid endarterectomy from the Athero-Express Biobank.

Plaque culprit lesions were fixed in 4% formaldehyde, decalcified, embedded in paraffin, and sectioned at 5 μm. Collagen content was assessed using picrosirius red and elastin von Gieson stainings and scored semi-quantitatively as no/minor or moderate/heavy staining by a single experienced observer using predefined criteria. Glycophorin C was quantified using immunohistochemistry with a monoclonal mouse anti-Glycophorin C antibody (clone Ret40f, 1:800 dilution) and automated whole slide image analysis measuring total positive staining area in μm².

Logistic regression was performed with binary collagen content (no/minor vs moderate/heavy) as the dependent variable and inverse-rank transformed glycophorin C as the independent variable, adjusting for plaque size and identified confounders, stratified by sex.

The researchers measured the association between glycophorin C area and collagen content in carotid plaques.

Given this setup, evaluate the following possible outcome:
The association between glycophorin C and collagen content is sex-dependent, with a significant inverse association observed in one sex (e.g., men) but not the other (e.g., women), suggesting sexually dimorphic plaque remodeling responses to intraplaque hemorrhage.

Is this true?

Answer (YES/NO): YES